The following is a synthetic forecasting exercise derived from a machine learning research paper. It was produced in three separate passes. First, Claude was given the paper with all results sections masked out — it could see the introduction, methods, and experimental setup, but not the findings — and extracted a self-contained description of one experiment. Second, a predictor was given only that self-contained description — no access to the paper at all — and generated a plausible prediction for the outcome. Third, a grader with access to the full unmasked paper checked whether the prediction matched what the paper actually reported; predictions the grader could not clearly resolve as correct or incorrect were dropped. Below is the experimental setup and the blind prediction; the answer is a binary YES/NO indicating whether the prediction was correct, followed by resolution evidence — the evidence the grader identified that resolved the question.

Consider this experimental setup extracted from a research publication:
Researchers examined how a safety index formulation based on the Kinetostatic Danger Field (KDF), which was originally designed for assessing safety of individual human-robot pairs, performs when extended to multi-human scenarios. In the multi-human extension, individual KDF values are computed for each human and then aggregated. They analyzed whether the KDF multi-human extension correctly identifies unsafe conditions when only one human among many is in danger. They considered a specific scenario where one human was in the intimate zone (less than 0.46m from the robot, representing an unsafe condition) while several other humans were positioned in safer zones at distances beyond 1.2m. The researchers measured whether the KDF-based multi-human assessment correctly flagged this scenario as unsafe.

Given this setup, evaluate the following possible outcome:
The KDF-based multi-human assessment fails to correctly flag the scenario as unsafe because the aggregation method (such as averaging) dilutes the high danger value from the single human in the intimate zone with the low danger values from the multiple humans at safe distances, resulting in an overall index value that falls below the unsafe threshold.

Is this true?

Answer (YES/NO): YES